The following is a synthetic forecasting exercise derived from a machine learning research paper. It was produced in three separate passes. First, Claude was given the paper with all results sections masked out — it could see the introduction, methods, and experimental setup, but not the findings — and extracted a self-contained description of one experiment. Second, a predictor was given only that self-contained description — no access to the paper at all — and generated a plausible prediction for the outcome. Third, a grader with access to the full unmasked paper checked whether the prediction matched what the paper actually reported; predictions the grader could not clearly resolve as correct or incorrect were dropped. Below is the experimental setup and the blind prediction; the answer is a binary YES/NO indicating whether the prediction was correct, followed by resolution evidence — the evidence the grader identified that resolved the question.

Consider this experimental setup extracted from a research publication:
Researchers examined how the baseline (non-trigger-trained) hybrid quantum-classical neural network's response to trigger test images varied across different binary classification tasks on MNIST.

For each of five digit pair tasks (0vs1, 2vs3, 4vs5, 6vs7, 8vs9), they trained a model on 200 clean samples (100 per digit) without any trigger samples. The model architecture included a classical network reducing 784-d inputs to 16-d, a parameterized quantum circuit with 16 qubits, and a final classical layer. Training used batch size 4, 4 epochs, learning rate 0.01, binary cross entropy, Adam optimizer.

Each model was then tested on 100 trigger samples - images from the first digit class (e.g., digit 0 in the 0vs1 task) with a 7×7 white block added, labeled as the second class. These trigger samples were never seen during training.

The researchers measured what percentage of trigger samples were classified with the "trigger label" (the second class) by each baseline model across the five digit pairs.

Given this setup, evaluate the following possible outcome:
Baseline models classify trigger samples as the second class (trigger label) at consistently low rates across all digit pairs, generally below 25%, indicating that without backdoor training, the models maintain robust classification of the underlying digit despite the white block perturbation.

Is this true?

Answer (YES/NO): NO